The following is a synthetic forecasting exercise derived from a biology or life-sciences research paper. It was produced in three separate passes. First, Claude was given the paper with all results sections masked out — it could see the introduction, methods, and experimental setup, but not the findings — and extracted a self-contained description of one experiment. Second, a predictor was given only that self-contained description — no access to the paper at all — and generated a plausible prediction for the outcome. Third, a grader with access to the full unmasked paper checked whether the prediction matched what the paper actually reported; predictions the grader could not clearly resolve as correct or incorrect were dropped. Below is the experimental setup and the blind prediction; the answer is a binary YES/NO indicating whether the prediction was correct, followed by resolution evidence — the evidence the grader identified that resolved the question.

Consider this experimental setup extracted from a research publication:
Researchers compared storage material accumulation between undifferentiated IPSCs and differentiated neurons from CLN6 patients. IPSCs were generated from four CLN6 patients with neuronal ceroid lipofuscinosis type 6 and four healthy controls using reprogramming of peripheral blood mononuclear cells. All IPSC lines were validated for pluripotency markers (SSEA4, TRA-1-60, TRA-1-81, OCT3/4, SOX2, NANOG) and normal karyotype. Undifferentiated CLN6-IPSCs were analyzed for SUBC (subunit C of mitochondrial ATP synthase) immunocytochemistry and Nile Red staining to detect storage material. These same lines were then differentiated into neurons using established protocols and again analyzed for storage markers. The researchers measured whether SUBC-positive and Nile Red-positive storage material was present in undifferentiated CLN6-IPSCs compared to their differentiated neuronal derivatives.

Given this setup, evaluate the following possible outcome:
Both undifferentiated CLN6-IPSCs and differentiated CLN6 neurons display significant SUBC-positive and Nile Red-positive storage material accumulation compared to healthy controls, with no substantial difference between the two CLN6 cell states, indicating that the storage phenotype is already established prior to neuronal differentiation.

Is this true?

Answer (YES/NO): NO